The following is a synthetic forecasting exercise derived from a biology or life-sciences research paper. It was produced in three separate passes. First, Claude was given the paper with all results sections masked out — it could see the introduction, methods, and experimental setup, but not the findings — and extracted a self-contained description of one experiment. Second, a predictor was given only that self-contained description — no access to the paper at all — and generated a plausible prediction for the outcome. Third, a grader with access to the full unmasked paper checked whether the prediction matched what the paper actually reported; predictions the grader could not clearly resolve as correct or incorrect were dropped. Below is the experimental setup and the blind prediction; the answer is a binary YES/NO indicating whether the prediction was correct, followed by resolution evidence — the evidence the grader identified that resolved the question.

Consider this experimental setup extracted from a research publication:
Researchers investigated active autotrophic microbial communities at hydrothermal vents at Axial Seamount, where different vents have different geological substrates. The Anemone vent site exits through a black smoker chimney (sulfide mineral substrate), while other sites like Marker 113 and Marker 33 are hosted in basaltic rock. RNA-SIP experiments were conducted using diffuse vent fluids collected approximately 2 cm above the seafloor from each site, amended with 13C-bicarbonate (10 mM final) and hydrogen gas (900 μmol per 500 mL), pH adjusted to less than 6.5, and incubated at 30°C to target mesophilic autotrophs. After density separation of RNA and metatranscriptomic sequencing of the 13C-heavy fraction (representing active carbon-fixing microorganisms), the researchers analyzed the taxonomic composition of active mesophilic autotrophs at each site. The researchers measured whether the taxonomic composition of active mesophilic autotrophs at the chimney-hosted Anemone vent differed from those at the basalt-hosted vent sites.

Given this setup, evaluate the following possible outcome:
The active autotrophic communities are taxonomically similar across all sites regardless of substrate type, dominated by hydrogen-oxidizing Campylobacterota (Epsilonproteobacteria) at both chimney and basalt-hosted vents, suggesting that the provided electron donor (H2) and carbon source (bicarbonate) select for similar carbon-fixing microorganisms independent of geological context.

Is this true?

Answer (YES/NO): NO